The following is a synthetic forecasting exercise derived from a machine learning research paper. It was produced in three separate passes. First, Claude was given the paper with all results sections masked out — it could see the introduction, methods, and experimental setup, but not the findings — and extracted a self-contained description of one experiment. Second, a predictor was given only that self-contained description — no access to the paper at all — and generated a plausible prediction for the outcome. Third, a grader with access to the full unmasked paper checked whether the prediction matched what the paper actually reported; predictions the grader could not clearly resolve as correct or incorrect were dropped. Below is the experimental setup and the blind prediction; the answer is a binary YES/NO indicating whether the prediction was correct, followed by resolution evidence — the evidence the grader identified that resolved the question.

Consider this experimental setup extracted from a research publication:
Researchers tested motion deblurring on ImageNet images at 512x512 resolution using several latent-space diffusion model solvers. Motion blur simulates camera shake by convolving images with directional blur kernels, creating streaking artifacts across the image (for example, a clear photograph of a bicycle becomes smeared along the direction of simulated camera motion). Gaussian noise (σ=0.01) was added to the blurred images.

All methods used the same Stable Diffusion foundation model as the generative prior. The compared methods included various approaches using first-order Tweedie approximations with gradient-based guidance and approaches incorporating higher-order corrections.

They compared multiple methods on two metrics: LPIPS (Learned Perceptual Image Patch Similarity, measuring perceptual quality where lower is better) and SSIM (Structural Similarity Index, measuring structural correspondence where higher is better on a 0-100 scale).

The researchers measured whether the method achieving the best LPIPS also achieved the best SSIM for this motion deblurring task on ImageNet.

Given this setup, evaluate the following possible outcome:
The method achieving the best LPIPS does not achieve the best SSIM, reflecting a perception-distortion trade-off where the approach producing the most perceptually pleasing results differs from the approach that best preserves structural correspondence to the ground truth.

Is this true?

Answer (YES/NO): YES